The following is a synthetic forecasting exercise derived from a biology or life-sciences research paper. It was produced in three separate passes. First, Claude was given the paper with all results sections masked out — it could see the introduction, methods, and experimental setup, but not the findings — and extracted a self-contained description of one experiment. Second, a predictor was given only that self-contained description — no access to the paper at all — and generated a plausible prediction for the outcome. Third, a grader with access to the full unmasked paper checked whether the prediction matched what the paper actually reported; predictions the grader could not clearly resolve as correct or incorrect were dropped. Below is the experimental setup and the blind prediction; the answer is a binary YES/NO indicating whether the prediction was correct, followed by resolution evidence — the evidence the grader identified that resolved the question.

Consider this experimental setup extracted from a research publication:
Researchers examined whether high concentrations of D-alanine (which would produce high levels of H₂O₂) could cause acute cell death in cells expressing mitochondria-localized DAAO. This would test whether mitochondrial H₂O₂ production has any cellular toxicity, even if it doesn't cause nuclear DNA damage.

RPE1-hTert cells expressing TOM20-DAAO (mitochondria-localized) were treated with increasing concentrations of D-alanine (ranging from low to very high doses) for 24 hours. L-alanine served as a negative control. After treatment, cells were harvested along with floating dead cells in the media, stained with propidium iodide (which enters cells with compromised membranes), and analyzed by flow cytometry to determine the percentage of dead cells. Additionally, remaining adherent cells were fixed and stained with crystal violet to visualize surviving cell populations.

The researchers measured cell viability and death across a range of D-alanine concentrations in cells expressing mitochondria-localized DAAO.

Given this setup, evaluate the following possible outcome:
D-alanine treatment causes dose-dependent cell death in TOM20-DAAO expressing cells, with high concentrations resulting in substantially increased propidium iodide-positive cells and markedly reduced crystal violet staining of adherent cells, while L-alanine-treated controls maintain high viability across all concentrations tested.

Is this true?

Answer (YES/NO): YES